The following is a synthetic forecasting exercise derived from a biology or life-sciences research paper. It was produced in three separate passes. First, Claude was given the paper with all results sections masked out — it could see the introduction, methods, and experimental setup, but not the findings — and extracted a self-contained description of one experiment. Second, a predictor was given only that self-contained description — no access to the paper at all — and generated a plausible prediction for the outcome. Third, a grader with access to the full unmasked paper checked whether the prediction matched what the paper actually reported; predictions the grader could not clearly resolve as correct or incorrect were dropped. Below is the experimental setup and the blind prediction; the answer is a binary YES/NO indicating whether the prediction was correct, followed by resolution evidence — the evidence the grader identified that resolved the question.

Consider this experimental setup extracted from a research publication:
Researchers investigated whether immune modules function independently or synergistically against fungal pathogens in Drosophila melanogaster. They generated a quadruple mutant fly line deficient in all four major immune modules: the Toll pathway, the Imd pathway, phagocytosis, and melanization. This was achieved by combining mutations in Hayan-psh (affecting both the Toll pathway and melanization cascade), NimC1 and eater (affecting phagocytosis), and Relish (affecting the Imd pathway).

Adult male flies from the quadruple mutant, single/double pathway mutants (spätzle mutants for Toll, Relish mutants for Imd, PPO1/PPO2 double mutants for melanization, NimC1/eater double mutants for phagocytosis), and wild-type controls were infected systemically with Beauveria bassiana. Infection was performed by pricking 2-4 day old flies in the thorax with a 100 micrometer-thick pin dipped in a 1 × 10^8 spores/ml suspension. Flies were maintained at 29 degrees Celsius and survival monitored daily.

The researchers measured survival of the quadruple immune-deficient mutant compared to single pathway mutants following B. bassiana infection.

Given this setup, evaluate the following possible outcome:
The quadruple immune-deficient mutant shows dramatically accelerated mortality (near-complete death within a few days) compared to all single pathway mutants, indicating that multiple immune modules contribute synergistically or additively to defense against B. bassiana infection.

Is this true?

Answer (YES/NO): NO